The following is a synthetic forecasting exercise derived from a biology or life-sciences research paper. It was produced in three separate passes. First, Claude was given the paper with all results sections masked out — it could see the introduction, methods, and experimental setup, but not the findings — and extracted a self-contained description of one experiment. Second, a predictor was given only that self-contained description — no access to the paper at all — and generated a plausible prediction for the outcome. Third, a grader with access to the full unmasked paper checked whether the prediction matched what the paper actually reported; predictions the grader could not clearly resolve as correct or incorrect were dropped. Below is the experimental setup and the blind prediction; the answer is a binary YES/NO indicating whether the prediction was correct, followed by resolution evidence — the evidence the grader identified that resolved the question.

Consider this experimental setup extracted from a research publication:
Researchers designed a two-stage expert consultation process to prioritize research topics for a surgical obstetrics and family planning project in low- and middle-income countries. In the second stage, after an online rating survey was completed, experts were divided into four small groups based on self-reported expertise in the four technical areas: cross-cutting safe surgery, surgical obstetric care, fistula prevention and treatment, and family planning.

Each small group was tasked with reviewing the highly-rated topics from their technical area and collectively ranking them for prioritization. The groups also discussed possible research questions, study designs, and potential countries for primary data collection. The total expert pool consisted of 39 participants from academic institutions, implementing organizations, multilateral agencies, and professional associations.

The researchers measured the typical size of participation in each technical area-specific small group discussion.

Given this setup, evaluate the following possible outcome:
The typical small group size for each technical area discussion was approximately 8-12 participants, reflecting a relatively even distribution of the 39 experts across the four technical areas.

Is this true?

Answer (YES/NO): NO